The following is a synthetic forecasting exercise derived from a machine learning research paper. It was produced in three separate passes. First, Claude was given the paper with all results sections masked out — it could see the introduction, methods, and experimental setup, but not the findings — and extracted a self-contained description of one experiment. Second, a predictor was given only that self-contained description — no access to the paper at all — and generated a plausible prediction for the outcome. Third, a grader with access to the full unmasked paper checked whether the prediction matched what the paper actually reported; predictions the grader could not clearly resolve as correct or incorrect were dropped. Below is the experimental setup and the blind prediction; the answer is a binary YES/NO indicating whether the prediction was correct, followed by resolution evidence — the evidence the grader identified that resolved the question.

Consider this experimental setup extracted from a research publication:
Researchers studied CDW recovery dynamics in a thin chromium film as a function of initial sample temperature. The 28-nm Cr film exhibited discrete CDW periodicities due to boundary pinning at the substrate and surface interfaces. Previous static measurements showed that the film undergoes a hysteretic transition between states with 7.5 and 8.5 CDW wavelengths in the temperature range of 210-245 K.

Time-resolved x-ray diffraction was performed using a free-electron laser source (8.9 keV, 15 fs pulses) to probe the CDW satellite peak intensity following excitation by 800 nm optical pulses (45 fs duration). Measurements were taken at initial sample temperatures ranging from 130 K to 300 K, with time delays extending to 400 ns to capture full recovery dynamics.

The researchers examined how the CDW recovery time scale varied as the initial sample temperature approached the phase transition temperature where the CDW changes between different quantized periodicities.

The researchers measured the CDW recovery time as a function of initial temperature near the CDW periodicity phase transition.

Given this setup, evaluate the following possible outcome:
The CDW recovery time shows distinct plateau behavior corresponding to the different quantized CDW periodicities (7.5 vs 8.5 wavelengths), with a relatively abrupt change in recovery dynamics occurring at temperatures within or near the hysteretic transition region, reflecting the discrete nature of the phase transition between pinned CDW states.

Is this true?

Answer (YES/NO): NO